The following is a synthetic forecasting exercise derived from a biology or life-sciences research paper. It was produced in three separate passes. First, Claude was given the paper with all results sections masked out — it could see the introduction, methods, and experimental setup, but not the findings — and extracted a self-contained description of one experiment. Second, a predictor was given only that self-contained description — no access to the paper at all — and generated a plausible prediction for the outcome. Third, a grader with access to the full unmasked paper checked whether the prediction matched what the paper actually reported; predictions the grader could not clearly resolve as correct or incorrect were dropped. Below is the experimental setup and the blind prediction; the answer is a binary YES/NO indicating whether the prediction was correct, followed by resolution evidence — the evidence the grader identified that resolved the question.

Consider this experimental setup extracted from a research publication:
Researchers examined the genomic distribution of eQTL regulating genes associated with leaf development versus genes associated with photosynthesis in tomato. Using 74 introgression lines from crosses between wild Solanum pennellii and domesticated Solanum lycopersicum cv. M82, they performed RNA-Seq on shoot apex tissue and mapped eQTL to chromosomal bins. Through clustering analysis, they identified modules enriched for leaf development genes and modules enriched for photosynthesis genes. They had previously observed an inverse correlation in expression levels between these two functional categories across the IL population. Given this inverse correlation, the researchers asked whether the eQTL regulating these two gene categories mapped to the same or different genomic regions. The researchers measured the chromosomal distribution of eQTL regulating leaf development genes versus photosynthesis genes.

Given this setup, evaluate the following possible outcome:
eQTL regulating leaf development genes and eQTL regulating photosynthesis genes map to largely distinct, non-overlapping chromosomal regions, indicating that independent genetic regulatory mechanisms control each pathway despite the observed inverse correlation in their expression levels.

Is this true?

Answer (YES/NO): NO